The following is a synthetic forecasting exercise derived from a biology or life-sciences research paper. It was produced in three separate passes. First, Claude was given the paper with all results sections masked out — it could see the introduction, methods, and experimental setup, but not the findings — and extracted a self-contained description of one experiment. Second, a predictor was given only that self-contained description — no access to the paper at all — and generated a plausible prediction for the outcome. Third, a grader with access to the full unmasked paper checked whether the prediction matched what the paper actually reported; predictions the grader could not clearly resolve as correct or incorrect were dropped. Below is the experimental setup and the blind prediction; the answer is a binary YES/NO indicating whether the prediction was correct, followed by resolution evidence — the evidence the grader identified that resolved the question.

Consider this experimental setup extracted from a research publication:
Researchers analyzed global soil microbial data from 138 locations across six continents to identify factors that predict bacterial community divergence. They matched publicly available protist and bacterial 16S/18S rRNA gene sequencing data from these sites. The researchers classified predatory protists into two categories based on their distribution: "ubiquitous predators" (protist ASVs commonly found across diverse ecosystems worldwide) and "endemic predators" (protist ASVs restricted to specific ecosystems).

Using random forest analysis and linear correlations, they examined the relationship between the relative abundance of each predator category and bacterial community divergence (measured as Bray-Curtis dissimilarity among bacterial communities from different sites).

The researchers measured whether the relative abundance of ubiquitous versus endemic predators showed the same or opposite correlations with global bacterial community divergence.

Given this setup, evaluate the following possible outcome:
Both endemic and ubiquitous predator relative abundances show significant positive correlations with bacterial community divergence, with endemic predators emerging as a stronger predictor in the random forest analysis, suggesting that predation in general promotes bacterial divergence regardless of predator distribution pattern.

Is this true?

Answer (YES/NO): NO